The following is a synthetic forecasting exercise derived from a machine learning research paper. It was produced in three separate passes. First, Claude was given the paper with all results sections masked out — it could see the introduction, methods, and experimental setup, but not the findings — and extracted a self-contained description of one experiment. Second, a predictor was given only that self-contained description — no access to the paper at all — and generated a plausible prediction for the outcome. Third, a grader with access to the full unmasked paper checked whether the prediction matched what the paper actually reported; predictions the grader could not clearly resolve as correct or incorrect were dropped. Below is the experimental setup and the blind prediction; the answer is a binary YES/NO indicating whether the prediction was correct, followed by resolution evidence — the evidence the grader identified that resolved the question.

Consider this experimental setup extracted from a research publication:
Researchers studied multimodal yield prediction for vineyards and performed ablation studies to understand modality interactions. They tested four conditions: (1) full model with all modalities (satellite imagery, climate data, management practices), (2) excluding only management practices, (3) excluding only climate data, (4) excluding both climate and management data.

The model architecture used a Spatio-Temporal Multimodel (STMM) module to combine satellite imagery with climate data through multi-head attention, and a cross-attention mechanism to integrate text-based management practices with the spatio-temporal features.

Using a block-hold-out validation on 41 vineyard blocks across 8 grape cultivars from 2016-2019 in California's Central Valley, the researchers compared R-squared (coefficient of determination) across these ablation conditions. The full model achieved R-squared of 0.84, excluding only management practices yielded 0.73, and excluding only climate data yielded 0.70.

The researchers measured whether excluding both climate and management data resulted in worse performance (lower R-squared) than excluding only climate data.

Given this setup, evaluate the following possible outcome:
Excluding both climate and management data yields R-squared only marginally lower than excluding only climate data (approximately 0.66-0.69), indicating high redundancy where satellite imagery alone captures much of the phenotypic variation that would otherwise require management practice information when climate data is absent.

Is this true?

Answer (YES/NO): NO